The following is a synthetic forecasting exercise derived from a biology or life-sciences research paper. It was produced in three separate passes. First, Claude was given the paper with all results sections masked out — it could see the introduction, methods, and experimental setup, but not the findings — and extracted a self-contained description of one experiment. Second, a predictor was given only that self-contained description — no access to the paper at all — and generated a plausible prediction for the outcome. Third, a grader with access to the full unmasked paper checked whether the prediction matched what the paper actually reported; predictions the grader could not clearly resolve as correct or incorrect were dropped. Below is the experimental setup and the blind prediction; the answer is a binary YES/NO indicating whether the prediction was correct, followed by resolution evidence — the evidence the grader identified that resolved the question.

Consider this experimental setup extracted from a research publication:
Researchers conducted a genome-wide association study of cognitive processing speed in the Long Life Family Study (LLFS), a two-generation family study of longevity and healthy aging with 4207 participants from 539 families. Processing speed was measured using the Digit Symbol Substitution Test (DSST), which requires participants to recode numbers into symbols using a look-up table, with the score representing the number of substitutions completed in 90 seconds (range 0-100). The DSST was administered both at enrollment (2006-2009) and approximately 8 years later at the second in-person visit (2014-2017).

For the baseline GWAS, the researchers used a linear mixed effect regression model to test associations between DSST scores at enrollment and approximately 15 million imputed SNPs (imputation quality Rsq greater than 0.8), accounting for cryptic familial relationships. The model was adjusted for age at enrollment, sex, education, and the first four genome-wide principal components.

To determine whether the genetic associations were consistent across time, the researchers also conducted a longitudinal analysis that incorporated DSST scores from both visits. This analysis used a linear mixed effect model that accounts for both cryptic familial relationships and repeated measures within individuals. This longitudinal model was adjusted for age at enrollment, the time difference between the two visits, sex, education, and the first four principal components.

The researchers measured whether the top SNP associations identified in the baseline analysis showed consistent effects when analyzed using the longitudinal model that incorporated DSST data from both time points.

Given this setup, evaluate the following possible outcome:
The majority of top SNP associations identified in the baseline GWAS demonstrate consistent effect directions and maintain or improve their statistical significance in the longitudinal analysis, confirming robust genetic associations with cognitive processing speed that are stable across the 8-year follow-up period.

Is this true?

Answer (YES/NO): YES